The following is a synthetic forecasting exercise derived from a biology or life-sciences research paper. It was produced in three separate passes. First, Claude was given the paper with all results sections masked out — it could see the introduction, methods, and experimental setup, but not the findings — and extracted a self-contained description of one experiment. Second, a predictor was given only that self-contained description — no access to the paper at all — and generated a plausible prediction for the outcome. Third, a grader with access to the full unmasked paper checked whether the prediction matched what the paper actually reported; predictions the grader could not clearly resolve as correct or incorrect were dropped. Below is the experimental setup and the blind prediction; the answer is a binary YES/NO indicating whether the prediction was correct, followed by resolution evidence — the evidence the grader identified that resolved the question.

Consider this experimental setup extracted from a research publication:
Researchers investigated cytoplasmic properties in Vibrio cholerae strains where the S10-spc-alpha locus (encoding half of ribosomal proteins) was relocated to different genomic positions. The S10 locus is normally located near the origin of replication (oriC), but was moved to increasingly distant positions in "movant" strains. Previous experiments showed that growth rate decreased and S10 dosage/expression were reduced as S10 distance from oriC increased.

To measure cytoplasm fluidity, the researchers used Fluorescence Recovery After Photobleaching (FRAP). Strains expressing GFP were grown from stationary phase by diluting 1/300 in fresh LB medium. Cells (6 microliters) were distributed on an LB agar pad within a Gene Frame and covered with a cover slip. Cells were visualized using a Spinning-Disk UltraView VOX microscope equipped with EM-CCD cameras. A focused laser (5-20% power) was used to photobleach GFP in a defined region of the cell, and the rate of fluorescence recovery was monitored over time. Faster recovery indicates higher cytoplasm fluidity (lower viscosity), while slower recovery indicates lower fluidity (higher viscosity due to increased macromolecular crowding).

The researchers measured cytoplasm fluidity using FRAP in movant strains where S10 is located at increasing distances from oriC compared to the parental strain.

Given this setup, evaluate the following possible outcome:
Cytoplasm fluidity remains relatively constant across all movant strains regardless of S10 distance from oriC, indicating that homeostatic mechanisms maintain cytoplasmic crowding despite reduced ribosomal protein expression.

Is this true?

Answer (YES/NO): NO